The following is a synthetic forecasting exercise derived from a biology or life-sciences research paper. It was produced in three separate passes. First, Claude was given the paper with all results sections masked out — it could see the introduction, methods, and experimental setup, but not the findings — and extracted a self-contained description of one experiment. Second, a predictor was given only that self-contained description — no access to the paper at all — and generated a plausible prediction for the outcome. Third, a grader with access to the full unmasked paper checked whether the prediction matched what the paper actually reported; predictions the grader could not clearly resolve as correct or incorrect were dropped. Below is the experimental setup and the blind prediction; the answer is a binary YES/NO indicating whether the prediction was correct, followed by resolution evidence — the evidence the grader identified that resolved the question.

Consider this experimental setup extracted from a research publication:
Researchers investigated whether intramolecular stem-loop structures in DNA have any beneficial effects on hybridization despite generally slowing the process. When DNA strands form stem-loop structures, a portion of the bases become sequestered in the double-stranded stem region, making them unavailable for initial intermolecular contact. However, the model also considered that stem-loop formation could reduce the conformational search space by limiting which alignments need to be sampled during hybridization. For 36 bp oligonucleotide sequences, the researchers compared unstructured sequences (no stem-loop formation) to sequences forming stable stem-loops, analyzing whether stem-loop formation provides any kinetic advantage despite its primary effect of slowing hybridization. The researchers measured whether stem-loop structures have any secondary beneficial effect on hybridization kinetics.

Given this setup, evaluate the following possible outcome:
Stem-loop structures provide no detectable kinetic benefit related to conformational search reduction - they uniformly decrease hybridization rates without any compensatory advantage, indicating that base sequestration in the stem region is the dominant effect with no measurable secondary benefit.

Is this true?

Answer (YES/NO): NO